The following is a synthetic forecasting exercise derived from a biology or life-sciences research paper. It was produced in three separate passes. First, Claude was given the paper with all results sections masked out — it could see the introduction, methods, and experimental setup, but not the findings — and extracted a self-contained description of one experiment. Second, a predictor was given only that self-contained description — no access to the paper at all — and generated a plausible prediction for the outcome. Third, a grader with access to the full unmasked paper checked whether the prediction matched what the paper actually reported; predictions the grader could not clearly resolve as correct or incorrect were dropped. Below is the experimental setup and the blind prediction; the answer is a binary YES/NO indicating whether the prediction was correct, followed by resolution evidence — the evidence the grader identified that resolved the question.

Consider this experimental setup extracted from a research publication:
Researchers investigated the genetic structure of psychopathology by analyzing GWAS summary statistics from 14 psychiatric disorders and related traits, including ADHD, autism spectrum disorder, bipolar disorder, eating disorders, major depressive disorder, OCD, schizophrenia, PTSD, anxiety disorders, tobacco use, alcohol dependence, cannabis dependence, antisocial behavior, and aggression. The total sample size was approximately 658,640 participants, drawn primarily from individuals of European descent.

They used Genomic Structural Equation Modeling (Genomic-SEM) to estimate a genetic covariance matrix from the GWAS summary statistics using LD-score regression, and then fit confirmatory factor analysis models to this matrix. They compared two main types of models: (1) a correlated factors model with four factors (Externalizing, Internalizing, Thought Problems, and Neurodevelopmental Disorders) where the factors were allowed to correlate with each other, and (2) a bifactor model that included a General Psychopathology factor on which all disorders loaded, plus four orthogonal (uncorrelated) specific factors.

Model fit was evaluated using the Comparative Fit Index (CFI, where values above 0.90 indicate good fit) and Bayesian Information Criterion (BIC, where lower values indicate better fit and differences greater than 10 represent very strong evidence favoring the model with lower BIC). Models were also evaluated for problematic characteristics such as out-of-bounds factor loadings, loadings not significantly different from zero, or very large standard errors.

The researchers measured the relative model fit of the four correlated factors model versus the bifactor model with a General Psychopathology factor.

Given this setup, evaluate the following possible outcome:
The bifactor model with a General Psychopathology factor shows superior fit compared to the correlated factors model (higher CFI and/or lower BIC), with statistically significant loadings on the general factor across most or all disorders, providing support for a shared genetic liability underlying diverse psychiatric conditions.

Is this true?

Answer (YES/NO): NO